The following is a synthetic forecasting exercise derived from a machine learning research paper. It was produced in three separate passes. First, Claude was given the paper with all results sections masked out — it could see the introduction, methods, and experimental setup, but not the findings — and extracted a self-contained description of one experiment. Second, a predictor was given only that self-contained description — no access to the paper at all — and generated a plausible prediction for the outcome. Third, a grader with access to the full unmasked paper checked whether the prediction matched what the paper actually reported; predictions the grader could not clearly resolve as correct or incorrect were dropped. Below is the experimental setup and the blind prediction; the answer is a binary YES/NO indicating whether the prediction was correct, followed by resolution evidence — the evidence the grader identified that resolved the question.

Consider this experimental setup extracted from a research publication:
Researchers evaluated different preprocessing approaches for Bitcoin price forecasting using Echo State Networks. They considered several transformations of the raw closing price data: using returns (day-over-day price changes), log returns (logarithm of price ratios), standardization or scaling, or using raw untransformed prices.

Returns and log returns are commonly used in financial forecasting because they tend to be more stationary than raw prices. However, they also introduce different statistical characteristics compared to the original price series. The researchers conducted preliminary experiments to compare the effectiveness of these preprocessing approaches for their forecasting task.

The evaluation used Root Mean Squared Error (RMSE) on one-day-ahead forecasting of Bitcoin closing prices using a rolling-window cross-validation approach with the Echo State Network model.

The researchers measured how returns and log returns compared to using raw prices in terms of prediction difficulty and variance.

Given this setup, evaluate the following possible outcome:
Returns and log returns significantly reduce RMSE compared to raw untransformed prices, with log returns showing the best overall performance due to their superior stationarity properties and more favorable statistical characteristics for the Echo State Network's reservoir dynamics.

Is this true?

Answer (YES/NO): NO